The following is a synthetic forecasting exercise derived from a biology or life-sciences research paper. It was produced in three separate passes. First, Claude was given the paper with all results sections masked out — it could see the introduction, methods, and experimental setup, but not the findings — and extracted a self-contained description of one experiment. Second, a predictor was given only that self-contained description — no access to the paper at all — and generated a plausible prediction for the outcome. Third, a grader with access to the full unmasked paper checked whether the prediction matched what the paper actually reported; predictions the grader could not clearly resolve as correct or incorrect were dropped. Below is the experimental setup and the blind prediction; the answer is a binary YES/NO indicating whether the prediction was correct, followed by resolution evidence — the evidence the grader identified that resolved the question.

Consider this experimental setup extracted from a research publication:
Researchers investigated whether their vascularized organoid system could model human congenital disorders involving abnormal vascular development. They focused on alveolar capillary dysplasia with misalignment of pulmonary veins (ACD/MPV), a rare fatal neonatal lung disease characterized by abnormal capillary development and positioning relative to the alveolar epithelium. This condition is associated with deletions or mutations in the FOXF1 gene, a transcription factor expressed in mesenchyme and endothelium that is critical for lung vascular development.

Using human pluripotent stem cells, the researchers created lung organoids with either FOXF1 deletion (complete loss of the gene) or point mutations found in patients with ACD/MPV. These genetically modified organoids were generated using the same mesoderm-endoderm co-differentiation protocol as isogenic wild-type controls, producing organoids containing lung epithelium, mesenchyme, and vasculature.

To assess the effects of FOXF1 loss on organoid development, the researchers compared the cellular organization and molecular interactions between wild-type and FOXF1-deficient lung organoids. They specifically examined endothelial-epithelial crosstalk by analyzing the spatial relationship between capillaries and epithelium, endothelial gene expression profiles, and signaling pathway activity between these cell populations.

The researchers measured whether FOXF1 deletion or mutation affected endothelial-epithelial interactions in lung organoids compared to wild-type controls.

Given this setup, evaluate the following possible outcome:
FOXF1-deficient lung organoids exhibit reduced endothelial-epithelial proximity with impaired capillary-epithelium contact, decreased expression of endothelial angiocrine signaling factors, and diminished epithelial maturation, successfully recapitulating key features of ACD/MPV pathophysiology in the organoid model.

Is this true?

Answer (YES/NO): NO